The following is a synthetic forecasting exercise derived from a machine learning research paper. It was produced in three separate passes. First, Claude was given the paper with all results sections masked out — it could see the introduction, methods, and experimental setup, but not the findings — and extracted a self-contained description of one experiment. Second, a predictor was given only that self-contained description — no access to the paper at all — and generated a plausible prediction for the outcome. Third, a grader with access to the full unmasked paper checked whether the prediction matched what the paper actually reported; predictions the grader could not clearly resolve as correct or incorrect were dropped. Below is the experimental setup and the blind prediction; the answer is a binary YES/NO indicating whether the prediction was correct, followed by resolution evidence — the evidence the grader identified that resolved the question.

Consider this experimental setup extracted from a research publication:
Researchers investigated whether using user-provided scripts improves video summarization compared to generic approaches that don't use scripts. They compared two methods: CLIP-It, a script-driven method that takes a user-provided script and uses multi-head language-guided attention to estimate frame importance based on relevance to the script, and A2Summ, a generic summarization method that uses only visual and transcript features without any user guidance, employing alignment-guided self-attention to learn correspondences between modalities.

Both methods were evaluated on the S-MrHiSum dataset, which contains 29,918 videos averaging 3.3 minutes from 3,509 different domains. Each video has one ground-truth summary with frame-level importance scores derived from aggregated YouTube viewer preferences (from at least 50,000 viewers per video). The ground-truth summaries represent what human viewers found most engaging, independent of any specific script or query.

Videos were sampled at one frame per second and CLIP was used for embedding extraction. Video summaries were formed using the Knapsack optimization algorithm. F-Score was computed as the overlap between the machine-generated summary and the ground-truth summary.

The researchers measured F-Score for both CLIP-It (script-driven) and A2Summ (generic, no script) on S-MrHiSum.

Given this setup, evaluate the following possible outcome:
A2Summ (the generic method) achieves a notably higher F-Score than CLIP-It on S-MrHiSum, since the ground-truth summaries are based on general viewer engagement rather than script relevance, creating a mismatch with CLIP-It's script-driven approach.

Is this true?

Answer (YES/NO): YES